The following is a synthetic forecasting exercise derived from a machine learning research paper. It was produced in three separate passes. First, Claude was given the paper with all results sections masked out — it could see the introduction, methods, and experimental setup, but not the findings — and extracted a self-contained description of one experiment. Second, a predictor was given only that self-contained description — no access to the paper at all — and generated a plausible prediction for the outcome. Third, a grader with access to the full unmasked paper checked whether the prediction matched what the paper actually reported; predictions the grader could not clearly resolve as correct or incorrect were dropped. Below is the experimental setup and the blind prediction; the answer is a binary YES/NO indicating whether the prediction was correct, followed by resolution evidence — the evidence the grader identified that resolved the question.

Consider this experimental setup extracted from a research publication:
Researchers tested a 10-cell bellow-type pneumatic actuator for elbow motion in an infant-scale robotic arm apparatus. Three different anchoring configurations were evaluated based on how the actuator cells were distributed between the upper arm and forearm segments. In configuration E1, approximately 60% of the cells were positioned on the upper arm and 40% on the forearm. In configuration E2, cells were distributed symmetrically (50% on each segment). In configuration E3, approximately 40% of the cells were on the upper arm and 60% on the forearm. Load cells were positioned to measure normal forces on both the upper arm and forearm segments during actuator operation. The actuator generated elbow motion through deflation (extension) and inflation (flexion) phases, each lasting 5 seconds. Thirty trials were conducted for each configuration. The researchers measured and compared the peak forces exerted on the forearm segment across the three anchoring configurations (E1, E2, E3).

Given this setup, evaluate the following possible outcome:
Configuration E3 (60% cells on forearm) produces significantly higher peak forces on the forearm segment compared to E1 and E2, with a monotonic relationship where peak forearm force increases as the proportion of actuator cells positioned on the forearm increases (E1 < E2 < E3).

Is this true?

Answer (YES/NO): NO